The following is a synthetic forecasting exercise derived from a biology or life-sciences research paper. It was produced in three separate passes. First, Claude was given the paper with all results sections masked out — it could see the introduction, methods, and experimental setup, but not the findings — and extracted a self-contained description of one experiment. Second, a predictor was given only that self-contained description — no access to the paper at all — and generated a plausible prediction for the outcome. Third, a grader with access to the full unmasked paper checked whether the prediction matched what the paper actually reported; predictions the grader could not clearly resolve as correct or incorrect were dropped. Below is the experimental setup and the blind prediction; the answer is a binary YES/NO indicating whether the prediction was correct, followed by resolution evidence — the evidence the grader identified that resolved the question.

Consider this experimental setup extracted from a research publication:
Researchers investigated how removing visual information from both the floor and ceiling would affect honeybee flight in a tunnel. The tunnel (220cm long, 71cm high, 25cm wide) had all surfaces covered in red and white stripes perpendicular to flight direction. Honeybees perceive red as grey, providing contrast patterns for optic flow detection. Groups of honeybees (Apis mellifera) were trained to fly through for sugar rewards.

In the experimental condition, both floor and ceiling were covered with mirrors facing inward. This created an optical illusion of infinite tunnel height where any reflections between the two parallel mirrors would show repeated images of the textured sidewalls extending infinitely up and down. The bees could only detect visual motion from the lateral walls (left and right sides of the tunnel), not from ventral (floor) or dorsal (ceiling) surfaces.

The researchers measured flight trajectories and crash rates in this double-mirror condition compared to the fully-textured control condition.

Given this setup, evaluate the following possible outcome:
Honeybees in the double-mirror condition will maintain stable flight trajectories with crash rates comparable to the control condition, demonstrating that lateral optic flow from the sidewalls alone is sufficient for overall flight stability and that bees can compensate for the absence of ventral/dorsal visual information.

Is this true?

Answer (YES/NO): NO